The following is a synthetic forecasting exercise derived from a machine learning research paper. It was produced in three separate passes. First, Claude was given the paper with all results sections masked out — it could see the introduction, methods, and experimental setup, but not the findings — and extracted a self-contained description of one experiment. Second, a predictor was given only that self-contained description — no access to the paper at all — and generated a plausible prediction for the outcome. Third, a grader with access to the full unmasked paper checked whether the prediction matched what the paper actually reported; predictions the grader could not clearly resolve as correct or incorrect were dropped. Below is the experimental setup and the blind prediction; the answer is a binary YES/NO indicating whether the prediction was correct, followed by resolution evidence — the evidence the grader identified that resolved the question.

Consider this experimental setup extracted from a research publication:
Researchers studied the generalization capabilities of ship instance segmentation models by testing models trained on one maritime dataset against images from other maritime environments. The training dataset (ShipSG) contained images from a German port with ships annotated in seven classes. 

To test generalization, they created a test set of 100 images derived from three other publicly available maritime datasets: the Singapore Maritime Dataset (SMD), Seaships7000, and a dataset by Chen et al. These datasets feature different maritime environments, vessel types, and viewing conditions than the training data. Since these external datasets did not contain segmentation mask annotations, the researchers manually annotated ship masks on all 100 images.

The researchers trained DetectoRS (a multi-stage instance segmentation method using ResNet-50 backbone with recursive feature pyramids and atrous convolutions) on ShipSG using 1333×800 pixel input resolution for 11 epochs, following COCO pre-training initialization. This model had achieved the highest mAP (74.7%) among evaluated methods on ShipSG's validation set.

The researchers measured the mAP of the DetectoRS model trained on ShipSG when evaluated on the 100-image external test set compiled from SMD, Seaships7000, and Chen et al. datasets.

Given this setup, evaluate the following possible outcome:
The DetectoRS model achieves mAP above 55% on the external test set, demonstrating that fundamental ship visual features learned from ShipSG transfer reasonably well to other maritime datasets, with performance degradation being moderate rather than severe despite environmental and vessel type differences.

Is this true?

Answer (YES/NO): NO